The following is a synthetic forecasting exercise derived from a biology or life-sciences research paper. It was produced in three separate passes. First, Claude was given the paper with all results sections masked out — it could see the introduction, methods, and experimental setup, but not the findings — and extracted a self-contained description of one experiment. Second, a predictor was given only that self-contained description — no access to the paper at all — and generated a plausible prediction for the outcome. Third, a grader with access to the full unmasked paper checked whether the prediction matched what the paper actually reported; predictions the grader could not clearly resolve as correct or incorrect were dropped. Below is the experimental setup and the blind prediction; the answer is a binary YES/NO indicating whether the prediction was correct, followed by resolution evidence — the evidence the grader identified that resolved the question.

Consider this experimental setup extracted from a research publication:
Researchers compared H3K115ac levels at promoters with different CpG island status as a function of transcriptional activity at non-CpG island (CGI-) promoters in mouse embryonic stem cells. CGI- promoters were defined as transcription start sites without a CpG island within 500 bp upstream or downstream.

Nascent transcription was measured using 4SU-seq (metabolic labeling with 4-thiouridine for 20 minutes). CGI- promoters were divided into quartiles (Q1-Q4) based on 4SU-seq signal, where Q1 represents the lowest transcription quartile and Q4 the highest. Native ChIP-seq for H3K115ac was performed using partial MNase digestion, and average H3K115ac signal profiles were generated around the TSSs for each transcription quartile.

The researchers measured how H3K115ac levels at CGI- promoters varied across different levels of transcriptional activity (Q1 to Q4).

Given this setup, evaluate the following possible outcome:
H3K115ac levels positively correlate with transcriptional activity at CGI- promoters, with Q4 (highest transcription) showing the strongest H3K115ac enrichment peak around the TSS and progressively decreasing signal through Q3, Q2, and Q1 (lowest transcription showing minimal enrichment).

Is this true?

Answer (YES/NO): YES